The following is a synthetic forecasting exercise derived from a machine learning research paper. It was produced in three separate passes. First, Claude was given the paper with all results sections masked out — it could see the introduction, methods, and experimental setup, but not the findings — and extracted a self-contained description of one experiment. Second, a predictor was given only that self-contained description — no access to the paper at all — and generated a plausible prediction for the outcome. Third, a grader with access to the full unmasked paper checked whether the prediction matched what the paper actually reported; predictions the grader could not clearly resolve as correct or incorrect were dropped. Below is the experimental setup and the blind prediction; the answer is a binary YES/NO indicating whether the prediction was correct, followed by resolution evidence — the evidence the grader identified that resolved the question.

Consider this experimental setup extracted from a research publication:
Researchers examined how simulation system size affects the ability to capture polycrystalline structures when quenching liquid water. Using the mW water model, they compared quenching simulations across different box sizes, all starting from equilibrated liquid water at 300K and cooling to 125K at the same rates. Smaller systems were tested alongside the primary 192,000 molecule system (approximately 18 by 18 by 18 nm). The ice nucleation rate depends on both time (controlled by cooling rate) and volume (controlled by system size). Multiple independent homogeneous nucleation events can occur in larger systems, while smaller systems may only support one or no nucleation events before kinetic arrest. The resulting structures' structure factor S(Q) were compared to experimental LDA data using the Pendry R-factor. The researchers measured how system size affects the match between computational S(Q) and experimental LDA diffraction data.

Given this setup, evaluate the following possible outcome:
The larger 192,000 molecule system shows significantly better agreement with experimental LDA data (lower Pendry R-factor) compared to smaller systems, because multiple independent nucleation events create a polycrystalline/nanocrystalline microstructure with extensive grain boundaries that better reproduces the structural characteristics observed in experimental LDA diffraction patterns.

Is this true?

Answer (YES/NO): YES